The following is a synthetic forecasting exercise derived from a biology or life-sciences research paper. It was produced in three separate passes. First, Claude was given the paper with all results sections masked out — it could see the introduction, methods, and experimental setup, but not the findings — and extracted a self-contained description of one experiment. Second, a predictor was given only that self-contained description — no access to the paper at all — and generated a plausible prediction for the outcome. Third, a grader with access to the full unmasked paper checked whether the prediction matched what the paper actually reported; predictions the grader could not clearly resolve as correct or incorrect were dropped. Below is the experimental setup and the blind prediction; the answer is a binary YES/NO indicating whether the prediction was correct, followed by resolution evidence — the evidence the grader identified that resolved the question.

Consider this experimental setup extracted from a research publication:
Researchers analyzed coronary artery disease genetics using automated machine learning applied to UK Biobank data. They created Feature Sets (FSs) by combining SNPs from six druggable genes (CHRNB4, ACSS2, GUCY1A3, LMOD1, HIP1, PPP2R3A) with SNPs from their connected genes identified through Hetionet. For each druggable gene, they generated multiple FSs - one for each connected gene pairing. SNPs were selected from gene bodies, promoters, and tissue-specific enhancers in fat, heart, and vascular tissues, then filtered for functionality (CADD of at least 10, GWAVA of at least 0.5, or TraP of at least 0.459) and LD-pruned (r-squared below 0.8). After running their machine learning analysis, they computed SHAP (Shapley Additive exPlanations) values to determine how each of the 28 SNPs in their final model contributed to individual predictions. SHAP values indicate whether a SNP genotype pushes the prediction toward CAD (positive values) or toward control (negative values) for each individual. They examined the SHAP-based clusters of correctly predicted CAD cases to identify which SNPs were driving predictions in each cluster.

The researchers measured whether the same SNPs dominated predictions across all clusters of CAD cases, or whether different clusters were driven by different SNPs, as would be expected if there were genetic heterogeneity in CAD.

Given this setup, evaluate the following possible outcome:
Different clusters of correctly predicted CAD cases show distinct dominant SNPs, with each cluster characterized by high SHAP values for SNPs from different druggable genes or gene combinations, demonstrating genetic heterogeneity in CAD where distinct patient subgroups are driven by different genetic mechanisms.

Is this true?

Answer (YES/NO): NO